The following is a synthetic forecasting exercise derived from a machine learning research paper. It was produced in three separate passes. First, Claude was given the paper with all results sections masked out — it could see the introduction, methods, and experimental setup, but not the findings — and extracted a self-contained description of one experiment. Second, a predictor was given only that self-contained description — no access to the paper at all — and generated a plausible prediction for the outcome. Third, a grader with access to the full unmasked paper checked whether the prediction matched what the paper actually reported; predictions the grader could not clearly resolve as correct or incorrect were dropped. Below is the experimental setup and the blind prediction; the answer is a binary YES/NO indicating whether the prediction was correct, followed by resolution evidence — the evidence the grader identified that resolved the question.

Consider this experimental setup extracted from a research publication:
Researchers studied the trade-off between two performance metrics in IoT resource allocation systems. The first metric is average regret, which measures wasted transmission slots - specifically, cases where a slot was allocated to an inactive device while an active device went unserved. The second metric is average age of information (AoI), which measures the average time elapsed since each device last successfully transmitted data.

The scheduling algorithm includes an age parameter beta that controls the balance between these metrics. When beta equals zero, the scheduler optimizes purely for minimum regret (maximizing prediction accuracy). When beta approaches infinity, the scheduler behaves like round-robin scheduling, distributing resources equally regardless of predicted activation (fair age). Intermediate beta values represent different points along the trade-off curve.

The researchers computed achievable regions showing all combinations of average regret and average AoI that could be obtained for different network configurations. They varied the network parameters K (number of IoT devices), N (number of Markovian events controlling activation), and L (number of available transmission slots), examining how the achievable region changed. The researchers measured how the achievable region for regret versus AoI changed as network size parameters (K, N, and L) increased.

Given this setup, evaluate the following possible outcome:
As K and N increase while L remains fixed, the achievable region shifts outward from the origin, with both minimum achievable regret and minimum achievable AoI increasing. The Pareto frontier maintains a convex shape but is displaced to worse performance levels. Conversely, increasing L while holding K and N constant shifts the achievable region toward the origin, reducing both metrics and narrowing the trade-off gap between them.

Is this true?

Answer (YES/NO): NO